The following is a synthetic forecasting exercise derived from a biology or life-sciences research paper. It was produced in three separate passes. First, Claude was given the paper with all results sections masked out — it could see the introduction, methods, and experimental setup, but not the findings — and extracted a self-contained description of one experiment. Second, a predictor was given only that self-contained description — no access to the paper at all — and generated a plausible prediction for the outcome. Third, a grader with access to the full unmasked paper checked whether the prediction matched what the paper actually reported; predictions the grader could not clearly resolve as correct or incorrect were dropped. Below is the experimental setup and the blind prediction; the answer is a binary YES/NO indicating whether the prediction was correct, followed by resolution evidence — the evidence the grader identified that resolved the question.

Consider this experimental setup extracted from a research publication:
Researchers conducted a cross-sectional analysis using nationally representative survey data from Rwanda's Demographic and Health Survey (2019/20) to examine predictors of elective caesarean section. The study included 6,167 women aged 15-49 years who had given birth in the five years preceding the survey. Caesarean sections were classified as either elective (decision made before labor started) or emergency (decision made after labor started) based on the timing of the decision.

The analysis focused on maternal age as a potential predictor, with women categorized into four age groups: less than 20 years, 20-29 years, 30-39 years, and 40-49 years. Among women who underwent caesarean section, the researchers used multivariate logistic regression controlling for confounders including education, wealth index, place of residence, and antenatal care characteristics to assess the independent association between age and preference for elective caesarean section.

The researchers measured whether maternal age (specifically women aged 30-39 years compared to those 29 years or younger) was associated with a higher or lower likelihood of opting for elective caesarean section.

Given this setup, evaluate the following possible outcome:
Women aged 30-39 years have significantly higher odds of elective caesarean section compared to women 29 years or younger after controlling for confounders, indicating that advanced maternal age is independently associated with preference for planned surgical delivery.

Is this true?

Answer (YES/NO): YES